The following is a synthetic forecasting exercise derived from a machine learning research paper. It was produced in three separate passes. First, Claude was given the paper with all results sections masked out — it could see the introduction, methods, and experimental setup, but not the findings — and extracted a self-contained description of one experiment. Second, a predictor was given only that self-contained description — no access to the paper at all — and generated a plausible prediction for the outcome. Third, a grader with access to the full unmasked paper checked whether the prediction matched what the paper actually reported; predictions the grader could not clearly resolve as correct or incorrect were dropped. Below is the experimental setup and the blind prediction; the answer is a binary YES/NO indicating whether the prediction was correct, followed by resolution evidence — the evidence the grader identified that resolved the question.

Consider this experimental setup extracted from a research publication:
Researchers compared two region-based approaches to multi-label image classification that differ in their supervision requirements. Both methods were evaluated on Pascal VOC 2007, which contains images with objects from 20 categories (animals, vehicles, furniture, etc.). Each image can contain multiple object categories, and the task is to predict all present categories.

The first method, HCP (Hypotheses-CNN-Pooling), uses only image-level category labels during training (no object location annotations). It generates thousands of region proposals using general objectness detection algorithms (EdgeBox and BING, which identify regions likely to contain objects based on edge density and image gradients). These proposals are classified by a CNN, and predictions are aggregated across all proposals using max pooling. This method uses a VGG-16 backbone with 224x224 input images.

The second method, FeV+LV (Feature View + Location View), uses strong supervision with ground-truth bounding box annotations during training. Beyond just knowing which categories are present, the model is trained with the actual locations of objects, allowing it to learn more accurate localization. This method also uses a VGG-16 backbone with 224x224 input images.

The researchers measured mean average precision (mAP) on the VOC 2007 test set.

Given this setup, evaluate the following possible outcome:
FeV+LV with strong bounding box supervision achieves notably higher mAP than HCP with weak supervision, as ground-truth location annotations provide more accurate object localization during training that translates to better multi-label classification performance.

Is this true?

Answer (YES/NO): NO